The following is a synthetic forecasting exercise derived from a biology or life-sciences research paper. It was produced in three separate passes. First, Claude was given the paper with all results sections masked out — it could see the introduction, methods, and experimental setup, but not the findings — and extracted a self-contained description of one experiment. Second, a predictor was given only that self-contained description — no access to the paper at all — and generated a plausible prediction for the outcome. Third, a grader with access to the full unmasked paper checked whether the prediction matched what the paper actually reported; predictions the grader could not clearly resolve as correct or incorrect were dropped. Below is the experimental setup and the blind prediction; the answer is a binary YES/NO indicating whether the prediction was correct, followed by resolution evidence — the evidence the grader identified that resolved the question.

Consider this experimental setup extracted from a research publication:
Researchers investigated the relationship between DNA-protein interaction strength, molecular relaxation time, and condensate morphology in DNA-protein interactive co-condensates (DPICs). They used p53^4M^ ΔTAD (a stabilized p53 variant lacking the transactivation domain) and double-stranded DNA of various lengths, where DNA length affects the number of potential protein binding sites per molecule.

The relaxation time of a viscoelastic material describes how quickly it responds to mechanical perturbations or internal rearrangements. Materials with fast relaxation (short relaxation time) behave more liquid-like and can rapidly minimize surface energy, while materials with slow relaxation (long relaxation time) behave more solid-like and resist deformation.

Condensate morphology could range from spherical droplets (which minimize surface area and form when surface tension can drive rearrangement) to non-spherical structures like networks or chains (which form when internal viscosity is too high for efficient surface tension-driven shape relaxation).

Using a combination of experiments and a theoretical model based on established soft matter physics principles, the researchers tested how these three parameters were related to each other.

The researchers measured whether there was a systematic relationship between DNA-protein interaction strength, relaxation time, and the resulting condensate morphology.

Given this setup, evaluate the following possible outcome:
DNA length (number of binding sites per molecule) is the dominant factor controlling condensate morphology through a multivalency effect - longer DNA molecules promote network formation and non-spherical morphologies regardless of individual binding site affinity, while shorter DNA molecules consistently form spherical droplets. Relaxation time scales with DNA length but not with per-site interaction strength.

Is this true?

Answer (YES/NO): NO